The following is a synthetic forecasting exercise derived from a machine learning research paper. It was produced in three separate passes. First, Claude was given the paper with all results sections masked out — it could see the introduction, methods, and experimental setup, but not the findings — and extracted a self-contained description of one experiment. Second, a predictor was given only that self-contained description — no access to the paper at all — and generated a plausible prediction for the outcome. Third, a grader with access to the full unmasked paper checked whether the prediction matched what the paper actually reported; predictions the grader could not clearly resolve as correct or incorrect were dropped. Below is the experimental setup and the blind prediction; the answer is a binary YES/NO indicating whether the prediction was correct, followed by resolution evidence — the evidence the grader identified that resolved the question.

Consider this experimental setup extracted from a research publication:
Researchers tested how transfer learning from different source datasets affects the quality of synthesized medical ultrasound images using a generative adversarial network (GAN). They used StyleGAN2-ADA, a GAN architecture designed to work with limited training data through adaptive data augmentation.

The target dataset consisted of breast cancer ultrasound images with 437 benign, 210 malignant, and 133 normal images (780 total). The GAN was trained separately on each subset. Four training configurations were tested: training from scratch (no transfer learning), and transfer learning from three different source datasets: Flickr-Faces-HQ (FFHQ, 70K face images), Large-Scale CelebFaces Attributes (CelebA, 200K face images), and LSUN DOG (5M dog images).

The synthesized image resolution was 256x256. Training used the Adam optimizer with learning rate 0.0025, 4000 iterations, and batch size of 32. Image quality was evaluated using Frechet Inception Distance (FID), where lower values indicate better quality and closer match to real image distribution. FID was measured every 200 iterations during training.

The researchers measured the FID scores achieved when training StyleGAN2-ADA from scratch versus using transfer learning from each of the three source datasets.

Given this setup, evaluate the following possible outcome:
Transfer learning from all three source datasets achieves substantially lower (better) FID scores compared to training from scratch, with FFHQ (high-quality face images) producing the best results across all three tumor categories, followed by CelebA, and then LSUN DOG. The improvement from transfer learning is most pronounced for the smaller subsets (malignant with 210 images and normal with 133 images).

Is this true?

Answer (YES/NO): NO